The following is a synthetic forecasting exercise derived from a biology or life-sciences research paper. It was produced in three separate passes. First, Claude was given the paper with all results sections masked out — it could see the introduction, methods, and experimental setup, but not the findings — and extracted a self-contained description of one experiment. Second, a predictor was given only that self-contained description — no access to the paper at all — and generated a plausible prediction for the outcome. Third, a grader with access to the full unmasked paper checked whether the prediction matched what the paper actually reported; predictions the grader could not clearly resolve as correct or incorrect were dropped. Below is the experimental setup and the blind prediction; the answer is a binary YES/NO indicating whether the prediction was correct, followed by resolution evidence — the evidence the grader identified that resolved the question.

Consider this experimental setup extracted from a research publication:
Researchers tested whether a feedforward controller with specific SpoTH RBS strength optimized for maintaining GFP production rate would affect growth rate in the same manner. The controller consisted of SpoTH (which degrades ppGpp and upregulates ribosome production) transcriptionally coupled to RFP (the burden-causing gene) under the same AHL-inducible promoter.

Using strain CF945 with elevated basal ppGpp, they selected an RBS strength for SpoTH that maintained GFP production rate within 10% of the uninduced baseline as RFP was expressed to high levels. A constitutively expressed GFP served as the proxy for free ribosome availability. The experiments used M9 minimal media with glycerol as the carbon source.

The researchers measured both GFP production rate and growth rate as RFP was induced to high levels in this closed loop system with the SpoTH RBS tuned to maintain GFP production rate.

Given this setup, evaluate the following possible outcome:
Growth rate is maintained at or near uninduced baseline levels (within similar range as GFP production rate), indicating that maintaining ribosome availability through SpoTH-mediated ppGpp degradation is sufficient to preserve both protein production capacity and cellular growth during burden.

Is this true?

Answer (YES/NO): NO